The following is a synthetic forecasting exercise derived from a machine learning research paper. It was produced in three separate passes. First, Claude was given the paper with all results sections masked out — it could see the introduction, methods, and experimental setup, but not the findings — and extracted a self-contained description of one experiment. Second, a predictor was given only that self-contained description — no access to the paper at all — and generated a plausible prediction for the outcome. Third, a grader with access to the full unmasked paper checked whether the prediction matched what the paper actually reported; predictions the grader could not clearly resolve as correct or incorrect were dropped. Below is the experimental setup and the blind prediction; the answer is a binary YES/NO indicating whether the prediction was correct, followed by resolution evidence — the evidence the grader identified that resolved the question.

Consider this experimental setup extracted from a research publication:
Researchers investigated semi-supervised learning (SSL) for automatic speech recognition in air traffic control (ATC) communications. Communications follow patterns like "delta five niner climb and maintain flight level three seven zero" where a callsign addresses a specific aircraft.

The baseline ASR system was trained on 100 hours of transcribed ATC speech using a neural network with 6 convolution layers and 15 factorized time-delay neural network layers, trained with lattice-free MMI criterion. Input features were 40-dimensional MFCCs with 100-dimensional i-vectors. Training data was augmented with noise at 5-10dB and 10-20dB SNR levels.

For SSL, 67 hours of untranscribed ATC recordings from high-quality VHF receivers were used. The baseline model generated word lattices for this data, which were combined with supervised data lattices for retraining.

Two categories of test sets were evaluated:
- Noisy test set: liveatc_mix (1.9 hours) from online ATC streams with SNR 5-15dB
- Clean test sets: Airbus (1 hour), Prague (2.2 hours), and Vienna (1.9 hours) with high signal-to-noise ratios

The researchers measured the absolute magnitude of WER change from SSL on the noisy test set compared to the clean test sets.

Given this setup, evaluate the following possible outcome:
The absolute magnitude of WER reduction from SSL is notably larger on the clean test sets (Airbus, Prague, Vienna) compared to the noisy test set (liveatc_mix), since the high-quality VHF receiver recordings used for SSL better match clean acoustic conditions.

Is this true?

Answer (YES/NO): NO